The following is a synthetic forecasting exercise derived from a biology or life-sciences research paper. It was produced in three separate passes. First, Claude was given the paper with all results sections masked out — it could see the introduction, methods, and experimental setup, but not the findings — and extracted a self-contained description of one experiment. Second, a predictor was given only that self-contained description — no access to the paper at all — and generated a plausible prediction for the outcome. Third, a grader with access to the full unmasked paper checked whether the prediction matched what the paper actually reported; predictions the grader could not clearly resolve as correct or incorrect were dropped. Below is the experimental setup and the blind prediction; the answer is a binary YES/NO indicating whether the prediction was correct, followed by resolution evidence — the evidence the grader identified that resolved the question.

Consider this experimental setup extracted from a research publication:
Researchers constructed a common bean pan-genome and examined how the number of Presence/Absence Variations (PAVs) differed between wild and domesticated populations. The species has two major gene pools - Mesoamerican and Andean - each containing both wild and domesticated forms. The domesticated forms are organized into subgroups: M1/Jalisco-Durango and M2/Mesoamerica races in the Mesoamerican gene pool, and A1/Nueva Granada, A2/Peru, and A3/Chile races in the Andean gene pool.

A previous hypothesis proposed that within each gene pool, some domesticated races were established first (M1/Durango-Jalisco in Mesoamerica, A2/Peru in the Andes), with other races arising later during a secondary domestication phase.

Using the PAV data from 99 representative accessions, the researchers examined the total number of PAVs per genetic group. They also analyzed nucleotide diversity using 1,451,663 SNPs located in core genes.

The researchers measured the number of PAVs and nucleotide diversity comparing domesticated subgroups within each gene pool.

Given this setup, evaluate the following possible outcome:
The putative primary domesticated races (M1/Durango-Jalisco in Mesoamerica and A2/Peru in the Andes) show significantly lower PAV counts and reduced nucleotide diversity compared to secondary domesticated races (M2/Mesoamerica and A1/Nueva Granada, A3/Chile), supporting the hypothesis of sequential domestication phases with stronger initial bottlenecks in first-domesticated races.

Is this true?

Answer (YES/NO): NO